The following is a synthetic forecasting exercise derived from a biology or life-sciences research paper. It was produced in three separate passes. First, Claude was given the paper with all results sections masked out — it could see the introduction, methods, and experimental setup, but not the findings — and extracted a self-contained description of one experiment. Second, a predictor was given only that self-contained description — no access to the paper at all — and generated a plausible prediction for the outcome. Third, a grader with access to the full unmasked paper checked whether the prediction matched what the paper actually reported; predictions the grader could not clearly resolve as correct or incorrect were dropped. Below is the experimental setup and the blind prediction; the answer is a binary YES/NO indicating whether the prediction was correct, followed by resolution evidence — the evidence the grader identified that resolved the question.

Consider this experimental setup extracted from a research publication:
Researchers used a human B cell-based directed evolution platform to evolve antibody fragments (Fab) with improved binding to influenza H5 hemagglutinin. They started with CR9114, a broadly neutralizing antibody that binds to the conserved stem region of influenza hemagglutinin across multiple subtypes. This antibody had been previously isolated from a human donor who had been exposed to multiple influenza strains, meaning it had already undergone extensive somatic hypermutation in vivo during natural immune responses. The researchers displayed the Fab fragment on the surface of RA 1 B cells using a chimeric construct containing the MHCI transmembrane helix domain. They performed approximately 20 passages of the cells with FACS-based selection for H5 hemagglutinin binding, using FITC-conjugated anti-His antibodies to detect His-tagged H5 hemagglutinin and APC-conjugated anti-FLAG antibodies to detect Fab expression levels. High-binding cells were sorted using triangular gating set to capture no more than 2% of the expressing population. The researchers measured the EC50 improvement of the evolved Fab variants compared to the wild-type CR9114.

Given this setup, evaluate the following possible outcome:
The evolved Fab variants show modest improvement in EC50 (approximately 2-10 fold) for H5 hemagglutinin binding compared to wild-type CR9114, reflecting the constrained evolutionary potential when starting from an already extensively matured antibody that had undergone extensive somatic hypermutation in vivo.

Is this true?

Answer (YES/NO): YES